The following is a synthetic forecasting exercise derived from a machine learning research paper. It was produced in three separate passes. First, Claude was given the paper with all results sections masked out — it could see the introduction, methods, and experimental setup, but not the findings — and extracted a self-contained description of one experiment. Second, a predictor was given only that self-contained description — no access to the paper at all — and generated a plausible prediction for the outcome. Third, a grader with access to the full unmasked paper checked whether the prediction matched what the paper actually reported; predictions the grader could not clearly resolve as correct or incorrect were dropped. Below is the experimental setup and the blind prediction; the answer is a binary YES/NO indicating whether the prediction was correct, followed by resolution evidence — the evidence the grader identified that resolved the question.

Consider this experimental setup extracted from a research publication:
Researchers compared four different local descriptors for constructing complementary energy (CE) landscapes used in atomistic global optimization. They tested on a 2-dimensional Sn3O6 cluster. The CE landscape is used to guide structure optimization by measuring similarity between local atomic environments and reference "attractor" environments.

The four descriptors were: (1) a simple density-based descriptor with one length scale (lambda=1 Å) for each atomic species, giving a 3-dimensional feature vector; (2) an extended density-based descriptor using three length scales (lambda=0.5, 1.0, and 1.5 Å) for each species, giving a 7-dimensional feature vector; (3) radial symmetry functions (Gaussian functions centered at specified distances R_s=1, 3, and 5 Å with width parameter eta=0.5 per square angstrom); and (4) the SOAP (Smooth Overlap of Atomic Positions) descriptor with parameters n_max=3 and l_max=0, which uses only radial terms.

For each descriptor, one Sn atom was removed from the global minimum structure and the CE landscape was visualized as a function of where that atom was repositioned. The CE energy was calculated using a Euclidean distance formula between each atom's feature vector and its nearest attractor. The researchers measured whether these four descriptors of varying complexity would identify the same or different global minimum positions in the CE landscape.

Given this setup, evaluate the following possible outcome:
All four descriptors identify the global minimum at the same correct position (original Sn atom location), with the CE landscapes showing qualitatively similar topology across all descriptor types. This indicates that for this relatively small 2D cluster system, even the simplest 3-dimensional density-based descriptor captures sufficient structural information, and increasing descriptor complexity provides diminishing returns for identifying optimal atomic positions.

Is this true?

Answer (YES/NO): NO